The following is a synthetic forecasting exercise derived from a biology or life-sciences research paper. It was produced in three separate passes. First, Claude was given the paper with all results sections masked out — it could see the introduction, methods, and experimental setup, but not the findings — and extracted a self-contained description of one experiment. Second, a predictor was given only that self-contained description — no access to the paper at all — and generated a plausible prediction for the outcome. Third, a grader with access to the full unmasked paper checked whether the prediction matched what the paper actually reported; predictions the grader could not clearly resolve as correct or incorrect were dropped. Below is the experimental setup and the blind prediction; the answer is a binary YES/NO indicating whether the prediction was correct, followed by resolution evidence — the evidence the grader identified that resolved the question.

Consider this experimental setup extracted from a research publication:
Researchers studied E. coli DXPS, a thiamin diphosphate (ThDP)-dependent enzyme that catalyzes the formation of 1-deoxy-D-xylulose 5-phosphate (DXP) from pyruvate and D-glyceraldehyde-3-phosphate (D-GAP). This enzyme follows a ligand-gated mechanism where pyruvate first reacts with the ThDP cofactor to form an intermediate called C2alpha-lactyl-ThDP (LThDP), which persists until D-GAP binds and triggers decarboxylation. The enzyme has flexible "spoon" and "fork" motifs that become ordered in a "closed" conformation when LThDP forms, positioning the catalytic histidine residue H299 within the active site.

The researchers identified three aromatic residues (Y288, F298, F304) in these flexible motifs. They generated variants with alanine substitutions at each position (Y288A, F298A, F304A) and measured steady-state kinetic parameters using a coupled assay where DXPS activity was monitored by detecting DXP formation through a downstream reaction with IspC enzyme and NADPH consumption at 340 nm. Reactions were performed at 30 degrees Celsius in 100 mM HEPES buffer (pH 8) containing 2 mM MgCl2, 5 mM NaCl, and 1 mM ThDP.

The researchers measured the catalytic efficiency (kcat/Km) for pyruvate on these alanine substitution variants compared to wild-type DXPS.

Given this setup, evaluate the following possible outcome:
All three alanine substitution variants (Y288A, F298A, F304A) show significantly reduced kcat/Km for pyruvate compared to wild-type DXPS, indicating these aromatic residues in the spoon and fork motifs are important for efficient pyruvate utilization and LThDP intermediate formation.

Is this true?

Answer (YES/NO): YES